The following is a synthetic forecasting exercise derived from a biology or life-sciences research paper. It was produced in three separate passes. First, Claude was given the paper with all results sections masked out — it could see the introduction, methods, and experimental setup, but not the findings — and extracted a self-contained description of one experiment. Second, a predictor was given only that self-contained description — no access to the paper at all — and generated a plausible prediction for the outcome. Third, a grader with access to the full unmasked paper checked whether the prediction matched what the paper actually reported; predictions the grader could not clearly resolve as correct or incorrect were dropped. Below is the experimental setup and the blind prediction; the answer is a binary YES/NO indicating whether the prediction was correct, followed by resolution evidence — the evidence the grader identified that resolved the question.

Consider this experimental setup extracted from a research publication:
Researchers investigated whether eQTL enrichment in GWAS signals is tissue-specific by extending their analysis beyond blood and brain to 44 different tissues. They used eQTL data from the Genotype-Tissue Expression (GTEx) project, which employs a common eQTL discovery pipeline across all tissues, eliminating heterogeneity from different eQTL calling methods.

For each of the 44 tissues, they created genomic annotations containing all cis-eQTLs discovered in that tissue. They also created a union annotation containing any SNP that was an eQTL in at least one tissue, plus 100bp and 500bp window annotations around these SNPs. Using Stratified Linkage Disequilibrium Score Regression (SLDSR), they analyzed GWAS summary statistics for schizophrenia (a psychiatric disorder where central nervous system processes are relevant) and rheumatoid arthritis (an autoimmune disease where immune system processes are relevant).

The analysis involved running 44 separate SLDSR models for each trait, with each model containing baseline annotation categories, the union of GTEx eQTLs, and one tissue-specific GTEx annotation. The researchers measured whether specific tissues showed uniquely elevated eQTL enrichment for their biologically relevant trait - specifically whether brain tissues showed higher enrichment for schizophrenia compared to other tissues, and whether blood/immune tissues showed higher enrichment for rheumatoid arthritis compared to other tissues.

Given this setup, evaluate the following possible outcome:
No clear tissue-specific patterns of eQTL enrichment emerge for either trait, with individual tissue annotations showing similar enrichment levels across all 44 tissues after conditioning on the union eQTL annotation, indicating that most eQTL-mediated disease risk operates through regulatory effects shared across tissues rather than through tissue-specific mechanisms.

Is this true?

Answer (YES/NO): YES